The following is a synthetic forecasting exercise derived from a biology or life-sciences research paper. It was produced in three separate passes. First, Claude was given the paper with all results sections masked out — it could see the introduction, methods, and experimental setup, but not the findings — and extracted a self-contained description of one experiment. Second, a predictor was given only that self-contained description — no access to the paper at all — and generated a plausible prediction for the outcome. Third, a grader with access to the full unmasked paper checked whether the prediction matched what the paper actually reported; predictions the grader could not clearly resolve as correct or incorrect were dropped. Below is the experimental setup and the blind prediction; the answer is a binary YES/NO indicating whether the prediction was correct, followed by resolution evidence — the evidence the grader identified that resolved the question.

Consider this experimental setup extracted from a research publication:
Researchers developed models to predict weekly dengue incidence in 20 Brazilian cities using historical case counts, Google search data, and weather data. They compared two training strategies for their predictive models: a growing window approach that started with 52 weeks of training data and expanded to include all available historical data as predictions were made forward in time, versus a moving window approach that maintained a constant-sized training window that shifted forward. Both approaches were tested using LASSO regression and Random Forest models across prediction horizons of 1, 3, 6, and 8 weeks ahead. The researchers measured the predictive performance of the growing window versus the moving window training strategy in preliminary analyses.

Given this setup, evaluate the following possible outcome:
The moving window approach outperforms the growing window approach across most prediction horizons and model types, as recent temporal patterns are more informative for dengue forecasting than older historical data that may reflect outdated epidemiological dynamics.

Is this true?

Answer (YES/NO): NO